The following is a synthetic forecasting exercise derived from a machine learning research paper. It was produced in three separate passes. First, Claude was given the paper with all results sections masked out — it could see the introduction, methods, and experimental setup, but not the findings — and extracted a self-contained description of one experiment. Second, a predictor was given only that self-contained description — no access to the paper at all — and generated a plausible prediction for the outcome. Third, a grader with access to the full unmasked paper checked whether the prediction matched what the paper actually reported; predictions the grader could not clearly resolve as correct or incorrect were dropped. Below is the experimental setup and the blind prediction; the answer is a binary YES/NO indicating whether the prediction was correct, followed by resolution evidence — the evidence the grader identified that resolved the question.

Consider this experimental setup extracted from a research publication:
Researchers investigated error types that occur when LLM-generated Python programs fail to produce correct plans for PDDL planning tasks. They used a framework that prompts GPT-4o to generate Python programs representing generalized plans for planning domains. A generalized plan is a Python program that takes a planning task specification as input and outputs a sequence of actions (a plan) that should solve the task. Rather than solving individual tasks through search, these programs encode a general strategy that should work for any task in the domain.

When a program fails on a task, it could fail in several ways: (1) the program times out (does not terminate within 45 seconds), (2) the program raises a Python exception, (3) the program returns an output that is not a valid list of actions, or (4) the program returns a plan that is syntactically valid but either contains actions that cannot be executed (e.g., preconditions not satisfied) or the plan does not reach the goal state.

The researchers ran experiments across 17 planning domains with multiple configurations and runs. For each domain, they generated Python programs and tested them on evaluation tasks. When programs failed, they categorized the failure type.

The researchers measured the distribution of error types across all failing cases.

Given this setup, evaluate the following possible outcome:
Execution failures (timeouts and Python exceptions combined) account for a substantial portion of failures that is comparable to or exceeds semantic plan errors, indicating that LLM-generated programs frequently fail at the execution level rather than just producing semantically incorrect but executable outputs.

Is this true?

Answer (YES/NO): NO